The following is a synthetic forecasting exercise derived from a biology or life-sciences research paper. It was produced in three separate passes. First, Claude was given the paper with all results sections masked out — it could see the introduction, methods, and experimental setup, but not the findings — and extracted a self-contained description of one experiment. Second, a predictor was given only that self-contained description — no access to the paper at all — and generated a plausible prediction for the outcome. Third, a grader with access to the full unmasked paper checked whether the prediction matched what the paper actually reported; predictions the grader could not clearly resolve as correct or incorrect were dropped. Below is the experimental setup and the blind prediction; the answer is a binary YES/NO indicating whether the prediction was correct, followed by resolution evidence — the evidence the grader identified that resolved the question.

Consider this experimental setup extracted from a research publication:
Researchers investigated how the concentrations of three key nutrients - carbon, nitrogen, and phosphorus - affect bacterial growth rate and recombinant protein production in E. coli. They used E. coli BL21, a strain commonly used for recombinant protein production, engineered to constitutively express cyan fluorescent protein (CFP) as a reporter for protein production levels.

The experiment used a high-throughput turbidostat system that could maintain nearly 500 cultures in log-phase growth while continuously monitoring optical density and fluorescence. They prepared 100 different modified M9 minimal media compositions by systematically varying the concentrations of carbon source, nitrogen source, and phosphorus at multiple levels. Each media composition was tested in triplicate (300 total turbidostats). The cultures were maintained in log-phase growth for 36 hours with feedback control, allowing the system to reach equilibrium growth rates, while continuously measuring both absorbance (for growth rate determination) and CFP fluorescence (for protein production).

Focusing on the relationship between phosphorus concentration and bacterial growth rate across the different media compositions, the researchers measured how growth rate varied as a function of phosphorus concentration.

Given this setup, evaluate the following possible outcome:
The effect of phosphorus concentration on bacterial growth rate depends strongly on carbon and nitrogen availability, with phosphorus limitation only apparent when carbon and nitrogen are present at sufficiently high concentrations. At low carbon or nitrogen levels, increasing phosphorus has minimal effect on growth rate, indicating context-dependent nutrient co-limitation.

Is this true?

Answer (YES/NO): NO